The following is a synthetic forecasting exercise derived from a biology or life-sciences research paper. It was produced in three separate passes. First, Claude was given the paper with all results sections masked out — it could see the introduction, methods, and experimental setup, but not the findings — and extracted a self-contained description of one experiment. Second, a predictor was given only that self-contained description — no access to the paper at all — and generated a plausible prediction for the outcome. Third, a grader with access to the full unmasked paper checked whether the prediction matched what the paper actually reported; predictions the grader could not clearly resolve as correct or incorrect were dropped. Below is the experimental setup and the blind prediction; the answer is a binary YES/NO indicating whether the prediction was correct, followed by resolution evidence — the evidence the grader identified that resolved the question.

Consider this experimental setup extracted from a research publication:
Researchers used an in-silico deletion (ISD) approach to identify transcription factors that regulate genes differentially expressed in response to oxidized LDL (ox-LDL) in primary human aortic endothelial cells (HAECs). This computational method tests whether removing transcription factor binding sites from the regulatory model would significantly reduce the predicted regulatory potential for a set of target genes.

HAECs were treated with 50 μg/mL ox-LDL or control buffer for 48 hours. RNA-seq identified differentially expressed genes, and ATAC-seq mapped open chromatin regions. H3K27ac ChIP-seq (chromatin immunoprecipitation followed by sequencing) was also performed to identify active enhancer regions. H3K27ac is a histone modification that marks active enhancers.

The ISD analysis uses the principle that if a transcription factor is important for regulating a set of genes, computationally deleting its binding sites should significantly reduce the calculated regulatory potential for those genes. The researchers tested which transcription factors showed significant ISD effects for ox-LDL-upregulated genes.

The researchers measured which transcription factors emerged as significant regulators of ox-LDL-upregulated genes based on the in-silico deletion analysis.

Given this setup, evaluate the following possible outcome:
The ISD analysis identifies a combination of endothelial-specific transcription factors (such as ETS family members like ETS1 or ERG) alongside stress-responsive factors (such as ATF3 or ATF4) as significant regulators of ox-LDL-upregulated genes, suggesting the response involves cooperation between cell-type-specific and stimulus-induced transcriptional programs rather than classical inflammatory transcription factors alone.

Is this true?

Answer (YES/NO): NO